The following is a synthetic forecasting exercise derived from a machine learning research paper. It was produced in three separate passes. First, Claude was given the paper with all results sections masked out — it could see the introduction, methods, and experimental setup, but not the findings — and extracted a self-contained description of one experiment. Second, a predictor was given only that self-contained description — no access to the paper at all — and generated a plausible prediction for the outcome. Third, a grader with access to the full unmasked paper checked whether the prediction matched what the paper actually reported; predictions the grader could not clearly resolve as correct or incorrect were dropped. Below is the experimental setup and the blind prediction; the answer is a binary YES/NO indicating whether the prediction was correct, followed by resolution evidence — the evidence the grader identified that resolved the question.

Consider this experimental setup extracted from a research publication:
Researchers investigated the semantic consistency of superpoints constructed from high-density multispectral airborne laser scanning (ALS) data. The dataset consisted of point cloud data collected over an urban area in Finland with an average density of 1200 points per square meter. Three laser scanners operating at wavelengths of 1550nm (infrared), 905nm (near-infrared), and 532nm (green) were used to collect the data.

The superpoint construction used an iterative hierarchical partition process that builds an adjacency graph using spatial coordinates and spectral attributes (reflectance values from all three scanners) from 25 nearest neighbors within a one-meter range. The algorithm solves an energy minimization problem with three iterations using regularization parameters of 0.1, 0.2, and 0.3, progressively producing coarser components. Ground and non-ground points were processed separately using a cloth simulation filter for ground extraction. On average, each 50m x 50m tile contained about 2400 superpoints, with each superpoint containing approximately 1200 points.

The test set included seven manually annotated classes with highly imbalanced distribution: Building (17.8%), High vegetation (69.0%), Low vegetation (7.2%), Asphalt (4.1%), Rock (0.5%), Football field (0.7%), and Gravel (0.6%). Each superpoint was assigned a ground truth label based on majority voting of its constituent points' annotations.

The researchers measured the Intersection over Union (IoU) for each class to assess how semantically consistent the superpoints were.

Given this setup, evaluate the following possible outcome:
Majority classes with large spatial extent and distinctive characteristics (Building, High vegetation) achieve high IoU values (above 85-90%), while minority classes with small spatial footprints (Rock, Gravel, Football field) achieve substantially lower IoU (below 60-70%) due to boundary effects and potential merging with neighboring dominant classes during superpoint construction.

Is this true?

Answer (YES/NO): NO